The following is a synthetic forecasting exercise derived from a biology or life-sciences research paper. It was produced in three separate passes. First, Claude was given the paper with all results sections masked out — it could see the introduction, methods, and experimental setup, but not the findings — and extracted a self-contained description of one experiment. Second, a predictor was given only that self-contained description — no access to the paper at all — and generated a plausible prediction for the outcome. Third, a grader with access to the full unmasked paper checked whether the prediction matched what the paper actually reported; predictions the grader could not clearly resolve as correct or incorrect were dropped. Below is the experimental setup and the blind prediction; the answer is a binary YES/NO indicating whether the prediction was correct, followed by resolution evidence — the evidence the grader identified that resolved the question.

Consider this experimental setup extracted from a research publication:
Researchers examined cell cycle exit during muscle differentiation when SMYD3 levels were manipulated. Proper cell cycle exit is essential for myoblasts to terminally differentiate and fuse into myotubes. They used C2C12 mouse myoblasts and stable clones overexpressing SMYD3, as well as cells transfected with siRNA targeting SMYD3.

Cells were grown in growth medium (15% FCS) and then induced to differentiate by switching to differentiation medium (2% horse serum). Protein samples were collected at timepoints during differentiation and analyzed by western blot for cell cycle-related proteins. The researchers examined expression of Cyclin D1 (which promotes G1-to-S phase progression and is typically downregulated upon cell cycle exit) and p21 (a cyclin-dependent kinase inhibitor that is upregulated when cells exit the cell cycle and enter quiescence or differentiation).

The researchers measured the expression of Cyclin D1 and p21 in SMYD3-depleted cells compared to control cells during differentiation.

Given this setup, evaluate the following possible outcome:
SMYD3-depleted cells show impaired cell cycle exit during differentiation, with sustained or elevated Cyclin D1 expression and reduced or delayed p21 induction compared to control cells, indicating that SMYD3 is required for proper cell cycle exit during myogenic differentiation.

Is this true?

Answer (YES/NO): NO